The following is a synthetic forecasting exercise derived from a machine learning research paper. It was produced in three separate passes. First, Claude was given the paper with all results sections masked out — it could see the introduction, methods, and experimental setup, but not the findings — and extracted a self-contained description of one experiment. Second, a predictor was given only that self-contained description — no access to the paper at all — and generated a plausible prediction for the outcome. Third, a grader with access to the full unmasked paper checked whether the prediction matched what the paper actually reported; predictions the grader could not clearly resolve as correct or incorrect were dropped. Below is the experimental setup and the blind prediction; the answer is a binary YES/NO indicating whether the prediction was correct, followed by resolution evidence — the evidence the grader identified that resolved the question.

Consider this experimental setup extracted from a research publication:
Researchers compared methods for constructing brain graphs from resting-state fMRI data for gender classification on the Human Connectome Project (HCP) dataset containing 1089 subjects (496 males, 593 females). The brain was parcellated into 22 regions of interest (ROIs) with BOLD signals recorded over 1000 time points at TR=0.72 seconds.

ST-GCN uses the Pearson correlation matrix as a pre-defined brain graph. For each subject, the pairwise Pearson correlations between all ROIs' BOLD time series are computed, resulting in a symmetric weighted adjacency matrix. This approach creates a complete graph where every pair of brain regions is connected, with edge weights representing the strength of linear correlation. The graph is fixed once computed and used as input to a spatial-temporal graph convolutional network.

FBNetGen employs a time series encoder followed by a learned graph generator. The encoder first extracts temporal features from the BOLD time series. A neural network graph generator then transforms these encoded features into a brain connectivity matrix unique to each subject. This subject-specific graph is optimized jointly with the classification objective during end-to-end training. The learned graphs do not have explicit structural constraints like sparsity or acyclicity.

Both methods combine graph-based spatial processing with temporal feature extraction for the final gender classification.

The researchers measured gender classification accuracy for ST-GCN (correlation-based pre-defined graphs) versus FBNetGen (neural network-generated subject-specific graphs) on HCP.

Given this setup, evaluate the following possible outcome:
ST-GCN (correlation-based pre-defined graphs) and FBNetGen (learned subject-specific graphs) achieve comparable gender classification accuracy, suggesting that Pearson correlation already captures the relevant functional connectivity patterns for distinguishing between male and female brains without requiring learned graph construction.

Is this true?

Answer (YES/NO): NO